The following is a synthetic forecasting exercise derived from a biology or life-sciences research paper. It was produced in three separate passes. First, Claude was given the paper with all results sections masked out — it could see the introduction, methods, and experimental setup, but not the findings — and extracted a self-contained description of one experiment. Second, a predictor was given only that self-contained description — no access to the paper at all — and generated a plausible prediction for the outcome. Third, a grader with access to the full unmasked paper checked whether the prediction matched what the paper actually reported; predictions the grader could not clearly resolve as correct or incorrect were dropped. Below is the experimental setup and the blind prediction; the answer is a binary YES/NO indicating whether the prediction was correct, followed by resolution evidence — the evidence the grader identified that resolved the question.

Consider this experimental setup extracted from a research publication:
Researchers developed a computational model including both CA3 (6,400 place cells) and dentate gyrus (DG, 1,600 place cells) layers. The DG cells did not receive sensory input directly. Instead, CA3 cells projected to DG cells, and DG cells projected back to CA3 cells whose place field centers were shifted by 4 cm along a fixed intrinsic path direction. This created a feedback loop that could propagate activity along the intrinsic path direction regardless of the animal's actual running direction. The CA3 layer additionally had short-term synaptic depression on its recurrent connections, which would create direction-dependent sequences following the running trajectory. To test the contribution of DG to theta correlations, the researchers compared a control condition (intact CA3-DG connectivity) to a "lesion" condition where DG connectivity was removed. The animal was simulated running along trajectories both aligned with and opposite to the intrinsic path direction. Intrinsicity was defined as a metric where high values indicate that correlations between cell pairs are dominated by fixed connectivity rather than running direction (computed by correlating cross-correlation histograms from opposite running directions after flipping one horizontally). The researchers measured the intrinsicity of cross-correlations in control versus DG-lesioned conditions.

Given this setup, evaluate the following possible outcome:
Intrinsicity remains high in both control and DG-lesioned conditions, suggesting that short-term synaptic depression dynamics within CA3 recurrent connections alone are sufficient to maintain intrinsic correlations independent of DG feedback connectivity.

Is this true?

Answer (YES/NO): NO